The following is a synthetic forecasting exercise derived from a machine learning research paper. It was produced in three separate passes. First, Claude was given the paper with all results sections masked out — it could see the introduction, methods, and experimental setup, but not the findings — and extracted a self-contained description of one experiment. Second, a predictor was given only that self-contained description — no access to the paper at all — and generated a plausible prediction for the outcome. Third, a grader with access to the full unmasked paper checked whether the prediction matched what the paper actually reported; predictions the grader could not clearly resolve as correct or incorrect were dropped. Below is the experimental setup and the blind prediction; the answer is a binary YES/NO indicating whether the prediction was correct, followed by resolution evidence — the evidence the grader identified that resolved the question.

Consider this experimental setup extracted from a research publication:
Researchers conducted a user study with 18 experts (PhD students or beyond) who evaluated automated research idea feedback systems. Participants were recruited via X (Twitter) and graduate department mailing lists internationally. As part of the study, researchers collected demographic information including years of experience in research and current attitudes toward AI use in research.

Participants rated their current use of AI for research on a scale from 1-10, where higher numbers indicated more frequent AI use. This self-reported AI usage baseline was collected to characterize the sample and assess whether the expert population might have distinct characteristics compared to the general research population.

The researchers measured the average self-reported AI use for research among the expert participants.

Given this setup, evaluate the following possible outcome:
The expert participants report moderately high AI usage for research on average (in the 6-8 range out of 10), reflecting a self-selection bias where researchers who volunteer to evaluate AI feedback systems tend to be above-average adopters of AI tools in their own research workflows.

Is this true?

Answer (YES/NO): YES